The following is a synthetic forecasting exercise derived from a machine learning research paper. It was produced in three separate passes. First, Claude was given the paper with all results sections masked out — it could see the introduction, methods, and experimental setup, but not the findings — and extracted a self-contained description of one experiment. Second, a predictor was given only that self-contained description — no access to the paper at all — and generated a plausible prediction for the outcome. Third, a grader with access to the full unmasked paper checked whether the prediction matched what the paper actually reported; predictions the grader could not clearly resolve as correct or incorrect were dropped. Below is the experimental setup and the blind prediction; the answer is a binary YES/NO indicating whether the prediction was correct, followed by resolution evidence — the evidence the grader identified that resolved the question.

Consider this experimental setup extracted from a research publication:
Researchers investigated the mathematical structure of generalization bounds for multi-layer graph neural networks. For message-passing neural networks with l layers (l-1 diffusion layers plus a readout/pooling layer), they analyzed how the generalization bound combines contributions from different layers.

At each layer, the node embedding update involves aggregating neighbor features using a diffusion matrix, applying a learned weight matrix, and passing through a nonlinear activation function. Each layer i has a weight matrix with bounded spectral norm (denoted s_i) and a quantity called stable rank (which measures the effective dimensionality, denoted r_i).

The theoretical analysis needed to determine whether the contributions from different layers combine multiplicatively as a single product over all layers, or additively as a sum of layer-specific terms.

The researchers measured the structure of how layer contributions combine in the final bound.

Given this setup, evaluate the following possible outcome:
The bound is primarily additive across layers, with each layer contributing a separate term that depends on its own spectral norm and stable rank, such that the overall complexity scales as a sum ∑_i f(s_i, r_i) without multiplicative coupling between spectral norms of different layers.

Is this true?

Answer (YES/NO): NO